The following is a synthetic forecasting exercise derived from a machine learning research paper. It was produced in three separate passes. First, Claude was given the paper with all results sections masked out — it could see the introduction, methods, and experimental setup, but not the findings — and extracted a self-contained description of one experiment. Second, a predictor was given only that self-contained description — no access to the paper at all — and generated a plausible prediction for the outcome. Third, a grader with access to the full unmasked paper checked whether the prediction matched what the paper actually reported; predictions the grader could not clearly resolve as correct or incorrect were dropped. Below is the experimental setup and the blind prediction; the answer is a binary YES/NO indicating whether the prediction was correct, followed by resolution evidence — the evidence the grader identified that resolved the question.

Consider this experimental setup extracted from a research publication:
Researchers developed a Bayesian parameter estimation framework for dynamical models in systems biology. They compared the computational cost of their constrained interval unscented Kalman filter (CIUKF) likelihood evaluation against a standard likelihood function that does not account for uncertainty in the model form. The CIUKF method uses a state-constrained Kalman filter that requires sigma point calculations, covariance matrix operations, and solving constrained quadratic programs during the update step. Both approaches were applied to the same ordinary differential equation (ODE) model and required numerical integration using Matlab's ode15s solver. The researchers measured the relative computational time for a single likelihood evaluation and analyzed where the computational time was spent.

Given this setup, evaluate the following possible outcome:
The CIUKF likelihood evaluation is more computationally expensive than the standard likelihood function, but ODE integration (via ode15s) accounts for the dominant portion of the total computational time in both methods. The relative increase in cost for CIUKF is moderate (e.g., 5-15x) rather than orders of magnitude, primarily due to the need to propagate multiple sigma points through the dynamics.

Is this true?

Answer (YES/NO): NO